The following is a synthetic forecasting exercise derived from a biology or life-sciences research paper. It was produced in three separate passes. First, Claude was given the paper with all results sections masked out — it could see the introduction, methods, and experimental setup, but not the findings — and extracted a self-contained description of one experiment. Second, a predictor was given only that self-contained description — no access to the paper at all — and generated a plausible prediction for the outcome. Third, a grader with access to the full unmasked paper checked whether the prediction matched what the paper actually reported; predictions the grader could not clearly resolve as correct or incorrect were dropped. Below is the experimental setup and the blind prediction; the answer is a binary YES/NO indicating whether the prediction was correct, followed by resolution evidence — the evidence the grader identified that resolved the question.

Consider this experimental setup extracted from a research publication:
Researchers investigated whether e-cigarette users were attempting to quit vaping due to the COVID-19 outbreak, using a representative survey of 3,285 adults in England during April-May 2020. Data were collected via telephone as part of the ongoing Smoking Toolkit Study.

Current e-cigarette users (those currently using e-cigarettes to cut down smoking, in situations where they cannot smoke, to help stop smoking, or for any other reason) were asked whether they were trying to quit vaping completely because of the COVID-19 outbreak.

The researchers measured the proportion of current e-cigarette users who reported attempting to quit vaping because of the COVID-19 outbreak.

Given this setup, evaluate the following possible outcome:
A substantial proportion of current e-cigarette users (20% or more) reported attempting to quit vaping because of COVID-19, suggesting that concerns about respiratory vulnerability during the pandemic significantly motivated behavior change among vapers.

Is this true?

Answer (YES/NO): NO